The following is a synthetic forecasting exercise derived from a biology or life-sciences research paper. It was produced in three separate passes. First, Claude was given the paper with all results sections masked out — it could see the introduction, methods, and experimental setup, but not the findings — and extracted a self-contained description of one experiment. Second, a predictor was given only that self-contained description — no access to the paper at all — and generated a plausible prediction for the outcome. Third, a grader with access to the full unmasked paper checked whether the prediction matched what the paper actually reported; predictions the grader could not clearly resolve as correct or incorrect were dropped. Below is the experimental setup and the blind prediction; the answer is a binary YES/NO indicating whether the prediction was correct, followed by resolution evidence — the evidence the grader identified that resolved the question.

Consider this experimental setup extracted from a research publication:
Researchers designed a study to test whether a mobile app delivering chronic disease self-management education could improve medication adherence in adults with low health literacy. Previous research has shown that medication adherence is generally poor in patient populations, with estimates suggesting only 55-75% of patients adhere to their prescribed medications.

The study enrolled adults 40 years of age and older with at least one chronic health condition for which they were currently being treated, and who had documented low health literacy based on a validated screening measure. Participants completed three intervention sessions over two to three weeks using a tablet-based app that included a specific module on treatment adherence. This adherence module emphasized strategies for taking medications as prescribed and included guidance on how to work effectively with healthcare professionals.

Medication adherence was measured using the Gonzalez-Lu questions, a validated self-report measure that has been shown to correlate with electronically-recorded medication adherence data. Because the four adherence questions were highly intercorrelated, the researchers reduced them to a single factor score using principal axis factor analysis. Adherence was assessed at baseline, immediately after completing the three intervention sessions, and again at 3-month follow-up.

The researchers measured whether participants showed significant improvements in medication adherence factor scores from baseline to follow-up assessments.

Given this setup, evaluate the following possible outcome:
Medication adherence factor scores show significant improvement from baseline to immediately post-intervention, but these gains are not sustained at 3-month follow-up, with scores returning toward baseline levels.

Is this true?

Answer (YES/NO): NO